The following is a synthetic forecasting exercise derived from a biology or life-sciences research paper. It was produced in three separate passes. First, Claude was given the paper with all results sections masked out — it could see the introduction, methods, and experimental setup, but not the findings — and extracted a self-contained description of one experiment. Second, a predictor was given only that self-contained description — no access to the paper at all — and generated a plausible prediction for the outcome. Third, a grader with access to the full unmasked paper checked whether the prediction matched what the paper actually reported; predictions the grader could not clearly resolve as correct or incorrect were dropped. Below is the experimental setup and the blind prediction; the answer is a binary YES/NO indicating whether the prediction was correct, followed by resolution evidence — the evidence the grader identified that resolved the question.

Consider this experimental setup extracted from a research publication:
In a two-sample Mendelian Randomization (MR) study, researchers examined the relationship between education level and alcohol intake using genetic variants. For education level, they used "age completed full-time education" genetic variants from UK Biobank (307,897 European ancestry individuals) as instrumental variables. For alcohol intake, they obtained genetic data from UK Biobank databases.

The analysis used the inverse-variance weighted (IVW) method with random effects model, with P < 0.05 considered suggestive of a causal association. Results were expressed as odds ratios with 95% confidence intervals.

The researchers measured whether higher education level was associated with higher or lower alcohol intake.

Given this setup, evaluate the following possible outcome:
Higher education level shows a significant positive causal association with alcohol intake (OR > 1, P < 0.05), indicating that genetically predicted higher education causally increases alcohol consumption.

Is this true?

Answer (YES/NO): YES